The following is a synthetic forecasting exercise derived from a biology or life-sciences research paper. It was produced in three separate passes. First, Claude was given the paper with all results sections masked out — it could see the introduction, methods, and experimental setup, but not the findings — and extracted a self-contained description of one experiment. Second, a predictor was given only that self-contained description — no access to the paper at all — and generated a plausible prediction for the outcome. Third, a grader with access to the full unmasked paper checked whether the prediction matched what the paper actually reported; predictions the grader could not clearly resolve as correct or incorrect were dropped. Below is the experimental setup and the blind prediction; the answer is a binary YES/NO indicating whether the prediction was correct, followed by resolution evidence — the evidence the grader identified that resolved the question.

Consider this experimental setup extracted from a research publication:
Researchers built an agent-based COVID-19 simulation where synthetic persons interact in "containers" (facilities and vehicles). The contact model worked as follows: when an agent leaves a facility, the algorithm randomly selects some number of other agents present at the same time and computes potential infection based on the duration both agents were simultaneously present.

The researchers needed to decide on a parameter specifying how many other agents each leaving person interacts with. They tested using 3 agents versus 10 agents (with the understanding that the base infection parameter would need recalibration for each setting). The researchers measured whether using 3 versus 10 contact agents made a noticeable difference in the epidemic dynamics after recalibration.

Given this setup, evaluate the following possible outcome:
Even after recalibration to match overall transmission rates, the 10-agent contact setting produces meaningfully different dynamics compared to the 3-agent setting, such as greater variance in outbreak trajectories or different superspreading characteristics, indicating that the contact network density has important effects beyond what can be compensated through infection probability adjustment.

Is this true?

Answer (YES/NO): NO